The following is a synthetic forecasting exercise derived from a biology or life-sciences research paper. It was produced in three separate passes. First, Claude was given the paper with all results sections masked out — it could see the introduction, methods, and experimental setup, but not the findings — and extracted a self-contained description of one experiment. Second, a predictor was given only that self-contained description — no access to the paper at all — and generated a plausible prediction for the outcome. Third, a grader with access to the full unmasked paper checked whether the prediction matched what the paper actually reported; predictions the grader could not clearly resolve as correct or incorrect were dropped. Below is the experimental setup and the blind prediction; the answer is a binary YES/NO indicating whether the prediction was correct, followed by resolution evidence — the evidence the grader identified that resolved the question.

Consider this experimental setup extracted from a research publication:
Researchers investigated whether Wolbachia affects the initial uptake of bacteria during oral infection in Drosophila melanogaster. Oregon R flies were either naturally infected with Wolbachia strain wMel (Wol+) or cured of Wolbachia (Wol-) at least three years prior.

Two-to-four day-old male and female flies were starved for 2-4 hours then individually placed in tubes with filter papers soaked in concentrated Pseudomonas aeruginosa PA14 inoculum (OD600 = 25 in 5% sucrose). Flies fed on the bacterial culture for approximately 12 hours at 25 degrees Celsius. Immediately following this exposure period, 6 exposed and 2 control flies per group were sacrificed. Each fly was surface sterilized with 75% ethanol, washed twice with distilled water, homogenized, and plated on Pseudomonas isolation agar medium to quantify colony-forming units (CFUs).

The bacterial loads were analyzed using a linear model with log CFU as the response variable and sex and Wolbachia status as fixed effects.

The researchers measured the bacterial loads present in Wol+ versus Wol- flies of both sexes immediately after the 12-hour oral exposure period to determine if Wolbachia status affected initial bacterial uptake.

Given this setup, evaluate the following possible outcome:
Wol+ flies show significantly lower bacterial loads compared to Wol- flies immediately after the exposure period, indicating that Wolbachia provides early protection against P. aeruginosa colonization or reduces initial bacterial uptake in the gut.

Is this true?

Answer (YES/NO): NO